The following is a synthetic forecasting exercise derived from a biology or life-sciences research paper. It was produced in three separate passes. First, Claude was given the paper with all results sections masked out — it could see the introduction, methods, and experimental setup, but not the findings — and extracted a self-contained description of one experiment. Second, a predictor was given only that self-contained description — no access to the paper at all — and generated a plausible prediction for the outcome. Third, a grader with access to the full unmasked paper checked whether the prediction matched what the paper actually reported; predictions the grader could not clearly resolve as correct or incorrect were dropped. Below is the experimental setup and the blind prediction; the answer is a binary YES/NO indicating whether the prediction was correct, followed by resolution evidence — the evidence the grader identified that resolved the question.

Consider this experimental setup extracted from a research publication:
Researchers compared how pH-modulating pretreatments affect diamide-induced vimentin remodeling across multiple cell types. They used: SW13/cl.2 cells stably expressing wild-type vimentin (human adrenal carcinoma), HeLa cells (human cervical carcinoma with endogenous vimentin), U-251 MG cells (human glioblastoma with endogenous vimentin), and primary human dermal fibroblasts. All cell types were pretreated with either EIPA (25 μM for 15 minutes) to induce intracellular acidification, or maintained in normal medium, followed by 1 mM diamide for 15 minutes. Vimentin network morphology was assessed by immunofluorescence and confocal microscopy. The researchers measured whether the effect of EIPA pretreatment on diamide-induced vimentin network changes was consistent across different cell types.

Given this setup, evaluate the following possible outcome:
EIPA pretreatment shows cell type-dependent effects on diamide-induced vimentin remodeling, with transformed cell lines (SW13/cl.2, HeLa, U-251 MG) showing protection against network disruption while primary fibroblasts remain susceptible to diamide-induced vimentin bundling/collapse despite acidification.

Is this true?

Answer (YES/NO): NO